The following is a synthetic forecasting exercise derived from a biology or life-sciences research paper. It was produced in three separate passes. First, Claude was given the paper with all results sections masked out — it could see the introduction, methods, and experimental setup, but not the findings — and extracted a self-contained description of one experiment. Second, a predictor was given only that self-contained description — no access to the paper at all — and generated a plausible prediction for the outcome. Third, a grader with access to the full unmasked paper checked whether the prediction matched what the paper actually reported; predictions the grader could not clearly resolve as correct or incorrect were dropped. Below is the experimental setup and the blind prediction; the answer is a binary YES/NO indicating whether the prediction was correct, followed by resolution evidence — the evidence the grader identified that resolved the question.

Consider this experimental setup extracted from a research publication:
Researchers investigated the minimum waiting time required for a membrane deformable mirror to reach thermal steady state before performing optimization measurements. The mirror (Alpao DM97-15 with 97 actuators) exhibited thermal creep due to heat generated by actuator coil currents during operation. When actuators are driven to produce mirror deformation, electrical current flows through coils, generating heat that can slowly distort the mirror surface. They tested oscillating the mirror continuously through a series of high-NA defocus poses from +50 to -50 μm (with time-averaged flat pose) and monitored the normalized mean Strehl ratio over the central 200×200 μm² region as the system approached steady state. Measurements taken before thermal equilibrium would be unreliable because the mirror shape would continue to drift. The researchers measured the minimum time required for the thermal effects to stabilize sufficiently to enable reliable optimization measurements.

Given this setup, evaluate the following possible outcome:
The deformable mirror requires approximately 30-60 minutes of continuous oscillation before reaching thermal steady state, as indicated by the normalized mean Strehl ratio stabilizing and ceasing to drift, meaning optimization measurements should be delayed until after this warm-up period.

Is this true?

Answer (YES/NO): NO